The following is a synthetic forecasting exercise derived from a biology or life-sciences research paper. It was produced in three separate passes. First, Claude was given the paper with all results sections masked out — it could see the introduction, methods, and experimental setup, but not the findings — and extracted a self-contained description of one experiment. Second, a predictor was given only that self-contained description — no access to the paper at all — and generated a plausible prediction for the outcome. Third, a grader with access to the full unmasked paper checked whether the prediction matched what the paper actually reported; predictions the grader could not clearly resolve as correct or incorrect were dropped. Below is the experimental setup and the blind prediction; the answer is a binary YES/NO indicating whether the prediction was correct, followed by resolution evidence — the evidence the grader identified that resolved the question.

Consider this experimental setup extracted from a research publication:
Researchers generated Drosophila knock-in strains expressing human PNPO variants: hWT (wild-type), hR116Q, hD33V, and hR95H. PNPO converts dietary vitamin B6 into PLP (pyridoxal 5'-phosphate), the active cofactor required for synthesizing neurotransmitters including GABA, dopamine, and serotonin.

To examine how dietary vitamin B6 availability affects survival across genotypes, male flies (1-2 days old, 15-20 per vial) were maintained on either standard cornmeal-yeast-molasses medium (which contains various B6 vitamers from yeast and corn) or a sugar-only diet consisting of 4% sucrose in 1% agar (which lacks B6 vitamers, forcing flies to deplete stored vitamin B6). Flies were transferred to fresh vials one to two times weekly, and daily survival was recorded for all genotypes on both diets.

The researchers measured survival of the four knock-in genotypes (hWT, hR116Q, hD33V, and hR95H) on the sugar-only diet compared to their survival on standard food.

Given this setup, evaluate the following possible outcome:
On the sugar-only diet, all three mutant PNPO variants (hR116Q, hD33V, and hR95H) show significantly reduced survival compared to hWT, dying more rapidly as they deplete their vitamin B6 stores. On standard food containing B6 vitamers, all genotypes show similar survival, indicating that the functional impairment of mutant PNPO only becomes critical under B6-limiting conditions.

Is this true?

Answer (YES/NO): NO